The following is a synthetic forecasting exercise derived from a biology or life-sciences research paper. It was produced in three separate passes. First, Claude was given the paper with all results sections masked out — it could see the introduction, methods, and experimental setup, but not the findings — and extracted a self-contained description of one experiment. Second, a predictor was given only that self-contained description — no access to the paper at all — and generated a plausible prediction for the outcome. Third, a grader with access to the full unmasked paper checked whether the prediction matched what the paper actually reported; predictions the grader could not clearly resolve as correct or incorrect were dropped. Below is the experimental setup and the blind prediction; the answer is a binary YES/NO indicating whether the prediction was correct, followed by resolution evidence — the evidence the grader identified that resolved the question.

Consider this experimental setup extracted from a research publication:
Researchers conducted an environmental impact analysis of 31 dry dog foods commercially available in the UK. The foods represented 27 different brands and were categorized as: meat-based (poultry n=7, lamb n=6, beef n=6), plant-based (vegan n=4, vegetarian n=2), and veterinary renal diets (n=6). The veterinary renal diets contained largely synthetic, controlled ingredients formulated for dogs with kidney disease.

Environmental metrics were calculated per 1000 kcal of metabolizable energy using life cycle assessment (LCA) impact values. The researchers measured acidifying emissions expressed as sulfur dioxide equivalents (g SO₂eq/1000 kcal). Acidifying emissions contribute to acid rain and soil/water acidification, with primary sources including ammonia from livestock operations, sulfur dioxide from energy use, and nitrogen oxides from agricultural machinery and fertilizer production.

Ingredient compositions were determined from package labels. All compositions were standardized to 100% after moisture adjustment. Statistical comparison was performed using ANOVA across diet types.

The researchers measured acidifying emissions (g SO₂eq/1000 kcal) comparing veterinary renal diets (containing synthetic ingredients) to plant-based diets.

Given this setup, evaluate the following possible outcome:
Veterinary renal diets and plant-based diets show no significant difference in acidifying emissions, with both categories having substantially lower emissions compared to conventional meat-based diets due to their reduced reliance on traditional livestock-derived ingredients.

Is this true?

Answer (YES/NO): NO